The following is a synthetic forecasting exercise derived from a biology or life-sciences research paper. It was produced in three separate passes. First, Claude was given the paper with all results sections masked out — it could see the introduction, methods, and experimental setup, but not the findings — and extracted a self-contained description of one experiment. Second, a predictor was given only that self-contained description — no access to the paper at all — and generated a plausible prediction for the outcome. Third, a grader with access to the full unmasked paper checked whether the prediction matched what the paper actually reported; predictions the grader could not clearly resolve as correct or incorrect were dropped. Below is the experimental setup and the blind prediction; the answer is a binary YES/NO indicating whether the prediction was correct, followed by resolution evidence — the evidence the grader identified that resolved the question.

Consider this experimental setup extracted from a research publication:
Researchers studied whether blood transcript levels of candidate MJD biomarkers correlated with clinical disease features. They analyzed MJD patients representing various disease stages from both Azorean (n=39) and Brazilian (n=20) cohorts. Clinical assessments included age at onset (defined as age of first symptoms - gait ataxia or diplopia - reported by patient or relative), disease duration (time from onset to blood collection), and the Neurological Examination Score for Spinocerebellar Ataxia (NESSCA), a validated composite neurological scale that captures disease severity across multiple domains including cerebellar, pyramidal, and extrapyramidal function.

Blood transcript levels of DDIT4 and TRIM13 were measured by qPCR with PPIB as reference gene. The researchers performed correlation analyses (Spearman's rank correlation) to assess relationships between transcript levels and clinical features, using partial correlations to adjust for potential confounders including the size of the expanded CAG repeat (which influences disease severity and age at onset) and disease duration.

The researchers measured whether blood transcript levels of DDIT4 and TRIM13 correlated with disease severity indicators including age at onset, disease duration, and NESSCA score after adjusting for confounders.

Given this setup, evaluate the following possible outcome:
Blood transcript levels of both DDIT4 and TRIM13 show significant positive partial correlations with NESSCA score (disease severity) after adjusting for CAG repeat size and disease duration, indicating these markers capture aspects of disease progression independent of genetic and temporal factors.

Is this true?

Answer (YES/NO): NO